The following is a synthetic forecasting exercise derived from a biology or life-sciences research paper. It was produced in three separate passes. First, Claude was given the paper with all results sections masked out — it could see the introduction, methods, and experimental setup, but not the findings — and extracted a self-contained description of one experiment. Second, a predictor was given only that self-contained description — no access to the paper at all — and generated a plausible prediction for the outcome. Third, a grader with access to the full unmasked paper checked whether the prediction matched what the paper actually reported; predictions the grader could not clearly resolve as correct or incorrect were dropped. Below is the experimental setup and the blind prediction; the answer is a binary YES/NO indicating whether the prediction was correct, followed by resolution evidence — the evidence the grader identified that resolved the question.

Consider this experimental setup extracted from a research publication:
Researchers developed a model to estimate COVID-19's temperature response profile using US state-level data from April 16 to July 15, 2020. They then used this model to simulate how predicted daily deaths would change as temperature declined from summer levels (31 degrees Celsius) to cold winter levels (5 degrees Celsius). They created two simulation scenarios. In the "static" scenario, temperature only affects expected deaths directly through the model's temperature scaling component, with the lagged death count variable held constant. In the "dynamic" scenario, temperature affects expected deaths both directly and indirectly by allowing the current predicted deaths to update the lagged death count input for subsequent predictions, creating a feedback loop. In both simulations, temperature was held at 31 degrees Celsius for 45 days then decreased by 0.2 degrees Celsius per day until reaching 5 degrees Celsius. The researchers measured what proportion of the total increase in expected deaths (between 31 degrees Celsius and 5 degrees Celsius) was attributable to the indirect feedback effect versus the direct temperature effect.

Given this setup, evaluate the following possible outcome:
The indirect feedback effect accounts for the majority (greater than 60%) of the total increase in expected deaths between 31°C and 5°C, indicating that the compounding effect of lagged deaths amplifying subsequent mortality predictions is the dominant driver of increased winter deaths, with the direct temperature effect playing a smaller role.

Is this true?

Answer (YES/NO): YES